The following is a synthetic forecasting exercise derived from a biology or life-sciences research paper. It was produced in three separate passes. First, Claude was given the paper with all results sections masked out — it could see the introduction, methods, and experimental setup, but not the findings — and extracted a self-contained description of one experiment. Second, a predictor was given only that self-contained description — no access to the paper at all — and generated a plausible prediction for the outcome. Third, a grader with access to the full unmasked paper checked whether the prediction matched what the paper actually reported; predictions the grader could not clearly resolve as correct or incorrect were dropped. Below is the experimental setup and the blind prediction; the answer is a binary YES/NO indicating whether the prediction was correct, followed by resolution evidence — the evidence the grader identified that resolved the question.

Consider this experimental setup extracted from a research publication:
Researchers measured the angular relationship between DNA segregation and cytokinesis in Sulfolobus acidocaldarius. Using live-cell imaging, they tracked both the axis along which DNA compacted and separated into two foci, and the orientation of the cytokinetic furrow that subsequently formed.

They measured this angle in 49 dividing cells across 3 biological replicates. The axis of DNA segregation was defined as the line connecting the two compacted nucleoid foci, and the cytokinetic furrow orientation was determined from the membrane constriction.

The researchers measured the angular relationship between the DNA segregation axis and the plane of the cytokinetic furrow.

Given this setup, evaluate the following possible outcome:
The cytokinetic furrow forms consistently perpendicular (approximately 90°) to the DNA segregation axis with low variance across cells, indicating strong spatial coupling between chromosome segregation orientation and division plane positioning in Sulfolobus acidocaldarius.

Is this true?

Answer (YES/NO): YES